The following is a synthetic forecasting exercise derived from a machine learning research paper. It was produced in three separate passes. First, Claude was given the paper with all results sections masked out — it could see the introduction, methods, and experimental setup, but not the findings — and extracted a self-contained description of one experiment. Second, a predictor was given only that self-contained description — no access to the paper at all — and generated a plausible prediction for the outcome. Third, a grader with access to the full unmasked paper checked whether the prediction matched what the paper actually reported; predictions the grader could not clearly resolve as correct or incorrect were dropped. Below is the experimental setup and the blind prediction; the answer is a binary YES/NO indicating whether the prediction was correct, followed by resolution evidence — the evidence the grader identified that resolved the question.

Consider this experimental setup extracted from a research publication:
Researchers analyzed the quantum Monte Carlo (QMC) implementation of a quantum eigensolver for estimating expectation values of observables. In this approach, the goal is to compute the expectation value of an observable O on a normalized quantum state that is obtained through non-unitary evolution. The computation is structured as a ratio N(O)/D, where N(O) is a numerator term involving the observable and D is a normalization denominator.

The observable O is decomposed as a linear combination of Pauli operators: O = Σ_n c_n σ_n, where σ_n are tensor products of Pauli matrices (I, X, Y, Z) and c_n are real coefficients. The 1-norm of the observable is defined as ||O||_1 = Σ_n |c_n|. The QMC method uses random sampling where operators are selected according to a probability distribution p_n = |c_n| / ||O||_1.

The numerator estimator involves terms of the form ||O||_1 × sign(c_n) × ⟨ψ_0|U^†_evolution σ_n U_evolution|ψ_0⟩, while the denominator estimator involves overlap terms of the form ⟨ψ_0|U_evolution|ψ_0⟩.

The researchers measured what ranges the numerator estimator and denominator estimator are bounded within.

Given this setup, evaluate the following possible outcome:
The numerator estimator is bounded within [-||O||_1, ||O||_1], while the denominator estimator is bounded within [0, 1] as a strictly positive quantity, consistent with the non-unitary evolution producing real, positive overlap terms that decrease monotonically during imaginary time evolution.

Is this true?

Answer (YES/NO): NO